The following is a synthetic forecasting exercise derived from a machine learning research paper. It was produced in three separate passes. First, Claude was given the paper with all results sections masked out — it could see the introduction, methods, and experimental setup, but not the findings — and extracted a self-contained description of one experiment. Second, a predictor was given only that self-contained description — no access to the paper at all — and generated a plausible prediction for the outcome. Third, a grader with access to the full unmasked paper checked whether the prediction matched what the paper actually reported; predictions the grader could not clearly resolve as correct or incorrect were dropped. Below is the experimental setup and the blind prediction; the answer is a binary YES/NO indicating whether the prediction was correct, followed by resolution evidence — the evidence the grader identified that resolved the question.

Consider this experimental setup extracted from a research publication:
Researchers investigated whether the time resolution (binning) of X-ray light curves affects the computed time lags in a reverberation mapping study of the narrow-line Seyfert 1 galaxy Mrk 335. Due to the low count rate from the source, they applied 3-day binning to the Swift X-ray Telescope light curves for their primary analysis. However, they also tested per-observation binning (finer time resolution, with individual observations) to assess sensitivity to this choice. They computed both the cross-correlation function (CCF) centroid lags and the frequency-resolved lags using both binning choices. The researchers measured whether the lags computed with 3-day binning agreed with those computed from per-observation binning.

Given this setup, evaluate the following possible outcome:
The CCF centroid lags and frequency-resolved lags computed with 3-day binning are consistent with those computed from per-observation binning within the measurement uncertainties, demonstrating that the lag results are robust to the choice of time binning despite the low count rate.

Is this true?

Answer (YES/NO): YES